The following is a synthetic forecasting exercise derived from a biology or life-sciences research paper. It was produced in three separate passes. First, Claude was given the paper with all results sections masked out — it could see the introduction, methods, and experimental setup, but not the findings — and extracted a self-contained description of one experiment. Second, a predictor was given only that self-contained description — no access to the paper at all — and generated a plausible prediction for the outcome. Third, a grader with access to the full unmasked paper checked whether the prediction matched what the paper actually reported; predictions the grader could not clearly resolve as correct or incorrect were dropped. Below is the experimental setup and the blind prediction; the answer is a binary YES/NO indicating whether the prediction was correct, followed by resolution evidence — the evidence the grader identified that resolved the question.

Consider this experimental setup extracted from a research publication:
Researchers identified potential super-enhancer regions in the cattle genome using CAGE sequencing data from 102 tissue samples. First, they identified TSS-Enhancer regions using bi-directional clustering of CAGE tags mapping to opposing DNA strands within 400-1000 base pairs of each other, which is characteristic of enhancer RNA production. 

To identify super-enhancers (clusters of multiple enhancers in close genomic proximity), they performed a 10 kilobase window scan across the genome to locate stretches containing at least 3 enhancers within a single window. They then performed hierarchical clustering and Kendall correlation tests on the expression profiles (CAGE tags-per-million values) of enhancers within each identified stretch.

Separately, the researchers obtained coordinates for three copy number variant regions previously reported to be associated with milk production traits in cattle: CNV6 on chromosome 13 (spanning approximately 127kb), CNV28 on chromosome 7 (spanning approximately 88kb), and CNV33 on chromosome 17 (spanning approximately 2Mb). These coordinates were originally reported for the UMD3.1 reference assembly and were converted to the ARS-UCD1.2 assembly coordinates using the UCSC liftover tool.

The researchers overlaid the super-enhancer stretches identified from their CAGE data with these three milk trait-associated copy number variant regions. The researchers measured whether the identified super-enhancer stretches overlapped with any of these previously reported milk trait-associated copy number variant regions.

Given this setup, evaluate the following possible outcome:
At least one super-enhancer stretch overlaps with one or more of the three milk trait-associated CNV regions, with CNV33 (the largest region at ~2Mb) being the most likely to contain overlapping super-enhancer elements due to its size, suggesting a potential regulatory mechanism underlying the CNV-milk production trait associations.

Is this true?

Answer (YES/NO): YES